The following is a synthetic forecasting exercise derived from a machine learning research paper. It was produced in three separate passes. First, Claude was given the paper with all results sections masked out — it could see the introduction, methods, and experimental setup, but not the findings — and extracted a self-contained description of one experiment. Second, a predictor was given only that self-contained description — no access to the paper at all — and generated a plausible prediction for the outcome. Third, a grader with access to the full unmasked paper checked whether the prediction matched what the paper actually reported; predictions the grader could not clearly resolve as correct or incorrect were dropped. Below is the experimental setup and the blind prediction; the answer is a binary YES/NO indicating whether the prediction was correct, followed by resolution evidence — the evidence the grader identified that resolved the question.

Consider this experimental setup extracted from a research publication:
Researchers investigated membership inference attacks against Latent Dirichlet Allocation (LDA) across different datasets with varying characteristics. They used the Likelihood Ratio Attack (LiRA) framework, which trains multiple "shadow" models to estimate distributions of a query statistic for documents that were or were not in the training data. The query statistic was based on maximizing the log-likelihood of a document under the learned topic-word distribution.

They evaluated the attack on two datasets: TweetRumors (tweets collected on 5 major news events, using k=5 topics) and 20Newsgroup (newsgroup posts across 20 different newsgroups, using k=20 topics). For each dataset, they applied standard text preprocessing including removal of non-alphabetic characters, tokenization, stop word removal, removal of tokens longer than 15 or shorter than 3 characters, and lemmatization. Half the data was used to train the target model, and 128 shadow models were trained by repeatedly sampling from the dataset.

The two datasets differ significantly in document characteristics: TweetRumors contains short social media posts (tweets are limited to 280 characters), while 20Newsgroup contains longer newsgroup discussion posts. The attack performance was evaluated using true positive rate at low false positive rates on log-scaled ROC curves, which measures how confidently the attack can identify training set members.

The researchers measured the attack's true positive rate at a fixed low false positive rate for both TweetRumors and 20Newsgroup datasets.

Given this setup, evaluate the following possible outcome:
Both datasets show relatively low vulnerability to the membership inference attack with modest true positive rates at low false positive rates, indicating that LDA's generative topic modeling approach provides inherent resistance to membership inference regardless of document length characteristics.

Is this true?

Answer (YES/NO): NO